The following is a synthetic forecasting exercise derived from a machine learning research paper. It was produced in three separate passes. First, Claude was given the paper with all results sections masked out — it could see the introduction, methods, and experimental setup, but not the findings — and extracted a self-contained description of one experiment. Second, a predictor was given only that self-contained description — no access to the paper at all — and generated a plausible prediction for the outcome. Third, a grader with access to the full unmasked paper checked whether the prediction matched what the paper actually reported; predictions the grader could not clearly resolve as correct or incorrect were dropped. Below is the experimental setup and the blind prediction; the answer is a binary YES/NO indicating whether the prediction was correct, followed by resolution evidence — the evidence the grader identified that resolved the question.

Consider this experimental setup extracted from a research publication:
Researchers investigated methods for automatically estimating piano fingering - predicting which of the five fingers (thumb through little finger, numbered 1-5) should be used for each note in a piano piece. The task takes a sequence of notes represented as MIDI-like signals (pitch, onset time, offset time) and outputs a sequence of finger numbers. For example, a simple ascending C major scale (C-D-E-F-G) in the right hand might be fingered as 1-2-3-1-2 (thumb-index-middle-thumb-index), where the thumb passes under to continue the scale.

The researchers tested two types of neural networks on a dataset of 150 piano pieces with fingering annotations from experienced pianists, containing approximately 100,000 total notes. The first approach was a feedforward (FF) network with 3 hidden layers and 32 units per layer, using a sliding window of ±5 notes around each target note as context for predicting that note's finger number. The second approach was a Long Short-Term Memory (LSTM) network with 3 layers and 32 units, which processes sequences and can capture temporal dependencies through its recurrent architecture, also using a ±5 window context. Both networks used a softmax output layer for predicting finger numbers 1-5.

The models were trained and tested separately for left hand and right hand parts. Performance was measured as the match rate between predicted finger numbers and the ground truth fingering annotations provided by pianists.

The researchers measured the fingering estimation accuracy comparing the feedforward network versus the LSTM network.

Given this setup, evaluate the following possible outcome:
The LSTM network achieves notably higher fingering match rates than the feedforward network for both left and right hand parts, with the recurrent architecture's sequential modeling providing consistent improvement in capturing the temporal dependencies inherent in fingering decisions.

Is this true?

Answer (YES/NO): NO